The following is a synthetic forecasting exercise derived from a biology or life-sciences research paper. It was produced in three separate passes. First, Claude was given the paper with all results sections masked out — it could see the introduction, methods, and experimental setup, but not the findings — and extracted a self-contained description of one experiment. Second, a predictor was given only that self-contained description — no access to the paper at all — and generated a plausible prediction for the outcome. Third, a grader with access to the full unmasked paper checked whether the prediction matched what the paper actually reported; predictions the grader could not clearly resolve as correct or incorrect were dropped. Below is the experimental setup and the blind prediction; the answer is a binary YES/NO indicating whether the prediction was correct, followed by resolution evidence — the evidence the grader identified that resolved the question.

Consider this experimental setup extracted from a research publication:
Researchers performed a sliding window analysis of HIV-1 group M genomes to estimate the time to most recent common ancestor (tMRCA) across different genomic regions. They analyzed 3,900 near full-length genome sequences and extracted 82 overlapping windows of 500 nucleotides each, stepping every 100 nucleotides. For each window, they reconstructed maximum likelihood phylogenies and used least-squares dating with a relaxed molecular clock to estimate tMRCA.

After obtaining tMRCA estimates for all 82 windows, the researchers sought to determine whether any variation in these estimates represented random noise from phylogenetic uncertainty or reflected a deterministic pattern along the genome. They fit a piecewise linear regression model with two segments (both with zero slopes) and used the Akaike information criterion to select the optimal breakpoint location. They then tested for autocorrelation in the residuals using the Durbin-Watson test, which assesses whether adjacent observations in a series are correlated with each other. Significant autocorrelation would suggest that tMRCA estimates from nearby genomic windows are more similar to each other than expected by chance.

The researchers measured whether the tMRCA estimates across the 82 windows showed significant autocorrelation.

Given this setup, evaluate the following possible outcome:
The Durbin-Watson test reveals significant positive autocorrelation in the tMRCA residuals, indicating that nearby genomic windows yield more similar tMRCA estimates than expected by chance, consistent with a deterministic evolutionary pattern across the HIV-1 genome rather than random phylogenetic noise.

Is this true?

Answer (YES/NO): YES